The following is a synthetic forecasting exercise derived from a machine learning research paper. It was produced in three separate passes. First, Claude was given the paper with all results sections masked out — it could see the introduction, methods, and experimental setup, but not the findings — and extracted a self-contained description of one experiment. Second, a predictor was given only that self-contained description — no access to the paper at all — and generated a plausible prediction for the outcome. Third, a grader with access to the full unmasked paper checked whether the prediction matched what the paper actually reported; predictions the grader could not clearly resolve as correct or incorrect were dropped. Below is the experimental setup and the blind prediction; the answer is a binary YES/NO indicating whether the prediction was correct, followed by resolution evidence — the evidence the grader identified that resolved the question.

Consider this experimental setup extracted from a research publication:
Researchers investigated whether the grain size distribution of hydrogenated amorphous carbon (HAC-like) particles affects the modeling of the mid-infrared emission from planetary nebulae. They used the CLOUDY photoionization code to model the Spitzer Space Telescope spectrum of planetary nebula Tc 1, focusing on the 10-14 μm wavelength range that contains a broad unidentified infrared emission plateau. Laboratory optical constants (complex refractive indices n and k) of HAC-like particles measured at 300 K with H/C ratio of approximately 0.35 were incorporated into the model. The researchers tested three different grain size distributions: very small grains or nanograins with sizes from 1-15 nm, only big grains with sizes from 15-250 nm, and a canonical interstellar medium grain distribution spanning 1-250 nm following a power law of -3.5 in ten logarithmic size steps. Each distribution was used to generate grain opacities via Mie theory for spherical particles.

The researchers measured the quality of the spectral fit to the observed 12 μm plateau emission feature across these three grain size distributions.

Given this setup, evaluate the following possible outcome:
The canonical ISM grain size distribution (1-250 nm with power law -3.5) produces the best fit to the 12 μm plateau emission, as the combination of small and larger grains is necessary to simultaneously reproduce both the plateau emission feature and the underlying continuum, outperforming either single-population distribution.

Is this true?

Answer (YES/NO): NO